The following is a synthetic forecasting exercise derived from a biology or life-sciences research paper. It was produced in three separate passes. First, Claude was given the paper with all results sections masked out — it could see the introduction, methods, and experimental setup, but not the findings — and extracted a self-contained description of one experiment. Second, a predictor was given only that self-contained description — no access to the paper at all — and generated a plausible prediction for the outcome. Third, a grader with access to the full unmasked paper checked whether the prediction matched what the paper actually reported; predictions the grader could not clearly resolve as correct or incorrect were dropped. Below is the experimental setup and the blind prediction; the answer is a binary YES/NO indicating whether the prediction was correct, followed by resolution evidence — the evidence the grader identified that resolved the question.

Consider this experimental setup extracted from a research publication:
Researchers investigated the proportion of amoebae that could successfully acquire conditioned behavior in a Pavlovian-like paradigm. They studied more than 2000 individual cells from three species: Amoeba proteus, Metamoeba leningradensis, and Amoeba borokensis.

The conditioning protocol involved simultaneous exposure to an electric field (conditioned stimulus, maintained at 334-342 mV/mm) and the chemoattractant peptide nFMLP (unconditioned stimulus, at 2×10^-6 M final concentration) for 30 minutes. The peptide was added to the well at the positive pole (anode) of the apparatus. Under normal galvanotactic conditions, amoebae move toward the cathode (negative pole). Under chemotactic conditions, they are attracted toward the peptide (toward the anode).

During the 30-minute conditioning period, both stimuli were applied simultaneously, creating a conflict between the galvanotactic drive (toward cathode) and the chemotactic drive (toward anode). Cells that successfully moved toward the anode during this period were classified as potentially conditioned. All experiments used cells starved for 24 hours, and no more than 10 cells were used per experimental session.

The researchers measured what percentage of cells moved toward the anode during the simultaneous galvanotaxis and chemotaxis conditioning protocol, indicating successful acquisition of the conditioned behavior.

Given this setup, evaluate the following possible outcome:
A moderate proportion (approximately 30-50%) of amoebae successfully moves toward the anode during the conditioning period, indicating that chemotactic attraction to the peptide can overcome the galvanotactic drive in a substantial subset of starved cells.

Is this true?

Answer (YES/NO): NO